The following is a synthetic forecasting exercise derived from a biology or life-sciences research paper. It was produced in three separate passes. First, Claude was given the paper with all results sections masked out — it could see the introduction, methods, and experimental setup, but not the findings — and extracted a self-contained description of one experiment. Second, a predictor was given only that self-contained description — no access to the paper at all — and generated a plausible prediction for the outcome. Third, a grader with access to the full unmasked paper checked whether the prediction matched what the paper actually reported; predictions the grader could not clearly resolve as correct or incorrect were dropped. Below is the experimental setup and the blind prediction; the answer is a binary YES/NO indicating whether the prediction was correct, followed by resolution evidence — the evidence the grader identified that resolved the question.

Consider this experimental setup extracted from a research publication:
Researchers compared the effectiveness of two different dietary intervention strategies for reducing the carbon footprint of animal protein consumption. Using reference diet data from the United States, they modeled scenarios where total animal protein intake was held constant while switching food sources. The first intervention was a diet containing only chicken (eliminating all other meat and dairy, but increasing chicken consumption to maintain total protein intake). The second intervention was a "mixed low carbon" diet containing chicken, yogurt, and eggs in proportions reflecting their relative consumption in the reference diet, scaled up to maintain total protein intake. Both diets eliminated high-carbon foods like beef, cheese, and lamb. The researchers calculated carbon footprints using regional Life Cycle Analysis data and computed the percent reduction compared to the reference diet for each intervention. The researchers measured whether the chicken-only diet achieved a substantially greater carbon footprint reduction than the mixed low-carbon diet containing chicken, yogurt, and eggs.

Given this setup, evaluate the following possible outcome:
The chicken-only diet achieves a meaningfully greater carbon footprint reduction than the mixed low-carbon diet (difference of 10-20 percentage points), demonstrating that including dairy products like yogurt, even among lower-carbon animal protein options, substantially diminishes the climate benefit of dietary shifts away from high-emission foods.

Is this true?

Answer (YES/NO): NO